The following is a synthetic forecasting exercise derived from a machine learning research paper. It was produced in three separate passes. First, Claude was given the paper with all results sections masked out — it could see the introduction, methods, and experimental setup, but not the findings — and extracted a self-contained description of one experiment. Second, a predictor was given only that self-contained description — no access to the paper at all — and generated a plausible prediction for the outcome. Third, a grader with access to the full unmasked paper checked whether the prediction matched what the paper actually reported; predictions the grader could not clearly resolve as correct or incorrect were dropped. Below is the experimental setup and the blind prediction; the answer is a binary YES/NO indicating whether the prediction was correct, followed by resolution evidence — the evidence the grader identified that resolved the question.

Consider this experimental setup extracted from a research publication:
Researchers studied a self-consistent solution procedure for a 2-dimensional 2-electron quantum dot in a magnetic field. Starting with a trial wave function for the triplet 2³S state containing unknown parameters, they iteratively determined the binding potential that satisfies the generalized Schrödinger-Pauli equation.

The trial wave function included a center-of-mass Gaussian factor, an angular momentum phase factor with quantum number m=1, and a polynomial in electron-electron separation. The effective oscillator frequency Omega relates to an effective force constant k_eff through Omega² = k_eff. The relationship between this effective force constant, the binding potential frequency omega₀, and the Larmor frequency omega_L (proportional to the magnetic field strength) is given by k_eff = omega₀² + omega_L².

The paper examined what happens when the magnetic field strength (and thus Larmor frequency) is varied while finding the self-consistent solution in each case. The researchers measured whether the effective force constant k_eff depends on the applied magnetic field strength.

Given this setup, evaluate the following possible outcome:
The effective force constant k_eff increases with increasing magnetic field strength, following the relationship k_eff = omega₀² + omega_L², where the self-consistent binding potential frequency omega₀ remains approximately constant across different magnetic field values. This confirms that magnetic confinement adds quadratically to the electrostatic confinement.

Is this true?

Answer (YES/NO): NO